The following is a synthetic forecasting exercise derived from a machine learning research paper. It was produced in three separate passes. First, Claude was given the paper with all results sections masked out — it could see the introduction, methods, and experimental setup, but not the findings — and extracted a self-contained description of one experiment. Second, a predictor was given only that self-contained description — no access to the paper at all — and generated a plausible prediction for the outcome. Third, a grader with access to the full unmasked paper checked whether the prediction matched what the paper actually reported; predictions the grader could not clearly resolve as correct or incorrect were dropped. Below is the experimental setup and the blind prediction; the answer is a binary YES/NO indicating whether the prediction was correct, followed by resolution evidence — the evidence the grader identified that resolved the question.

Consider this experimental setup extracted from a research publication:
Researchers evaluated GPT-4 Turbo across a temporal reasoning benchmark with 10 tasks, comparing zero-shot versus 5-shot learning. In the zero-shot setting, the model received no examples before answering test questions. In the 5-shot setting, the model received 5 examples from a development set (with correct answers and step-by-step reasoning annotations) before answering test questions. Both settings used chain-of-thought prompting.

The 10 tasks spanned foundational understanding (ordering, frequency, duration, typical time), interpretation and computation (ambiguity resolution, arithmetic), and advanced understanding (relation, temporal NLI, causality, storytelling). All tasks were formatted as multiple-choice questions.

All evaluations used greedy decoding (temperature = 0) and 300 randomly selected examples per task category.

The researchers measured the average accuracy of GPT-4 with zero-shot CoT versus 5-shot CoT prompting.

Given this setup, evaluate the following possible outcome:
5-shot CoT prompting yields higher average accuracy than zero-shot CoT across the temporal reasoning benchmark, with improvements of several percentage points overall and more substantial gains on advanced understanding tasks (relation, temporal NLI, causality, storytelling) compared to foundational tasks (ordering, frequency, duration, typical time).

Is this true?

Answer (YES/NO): NO